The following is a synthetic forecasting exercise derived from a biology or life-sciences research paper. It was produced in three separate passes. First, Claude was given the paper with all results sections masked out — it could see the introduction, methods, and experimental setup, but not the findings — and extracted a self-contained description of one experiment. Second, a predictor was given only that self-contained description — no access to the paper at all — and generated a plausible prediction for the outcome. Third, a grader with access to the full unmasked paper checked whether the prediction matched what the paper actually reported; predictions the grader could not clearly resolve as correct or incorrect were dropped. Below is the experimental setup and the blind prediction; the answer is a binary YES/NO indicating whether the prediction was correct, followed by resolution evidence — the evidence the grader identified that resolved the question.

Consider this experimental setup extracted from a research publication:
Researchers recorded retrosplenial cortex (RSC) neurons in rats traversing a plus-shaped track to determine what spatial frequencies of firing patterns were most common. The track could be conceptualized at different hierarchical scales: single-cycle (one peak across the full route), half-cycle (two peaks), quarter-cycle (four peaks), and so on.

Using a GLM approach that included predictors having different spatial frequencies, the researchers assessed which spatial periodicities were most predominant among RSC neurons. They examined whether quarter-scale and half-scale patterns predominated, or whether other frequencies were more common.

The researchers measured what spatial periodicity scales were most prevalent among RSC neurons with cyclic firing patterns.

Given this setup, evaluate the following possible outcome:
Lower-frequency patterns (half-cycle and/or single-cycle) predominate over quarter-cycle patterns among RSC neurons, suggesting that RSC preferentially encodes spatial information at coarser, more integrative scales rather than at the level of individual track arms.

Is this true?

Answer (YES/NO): YES